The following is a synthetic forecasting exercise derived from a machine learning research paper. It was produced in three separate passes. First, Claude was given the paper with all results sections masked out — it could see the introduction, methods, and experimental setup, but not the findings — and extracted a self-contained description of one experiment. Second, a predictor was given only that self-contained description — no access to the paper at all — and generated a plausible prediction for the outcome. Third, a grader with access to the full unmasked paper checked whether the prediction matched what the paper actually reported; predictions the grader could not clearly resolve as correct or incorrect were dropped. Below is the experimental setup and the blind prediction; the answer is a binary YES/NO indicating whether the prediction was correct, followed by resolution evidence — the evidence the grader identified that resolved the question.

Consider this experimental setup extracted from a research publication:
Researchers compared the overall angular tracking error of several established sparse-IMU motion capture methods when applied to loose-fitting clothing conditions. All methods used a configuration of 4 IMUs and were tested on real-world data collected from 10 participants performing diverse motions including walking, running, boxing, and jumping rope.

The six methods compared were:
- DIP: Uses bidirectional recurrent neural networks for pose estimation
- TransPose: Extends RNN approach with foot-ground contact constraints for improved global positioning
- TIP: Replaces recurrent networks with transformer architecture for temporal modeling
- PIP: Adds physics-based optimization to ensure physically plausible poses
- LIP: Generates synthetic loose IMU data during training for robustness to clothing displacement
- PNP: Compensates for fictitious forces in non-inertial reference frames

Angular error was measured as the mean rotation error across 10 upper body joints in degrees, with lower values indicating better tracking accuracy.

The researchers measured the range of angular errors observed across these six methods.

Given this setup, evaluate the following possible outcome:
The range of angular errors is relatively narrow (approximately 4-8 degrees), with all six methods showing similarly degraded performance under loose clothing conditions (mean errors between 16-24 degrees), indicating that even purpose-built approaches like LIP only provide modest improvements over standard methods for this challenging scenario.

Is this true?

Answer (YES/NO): YES